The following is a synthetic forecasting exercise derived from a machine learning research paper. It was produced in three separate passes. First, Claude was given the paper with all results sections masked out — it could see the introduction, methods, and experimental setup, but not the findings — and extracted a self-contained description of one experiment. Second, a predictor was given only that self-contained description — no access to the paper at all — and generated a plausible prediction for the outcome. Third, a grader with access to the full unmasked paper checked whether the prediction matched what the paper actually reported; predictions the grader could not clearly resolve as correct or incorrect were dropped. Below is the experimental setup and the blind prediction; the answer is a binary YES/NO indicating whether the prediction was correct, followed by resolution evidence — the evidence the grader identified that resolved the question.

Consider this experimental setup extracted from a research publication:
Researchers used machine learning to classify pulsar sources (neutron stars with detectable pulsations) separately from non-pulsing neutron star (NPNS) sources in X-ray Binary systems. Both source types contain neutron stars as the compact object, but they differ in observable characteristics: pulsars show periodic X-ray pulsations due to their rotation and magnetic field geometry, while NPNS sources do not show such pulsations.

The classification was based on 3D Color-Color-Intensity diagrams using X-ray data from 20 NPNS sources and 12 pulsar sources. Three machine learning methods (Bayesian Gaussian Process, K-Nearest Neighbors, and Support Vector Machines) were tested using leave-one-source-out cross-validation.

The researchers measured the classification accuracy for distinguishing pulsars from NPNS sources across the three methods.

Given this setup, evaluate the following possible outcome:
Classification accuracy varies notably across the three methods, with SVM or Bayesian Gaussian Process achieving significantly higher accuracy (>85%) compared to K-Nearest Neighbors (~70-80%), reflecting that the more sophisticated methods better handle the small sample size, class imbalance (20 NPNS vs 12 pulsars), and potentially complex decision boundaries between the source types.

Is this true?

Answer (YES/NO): NO